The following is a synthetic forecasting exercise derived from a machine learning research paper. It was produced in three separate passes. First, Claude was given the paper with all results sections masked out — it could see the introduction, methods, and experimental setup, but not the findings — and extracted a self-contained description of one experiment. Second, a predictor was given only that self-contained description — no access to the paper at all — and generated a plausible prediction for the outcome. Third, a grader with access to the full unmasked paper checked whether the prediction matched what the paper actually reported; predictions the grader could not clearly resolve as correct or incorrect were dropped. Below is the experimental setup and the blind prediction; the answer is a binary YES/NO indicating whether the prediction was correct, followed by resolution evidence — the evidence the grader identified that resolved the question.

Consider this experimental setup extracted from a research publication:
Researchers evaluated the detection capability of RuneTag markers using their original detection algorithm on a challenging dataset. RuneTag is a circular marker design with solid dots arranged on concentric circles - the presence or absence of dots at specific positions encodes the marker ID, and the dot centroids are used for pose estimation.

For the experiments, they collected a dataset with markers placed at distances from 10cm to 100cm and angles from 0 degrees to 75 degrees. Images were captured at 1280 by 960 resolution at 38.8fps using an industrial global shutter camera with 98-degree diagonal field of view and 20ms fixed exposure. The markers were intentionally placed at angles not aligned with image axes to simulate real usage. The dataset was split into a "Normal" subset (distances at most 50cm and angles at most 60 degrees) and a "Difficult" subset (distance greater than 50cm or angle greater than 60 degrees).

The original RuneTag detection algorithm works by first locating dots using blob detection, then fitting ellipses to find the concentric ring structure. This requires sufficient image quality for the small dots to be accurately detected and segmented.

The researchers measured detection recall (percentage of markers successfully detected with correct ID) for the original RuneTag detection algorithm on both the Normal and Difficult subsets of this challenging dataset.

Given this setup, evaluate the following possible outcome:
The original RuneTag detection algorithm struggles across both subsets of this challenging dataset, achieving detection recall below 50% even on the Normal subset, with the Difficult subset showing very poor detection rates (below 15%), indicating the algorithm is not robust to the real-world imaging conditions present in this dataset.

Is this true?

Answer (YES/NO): NO